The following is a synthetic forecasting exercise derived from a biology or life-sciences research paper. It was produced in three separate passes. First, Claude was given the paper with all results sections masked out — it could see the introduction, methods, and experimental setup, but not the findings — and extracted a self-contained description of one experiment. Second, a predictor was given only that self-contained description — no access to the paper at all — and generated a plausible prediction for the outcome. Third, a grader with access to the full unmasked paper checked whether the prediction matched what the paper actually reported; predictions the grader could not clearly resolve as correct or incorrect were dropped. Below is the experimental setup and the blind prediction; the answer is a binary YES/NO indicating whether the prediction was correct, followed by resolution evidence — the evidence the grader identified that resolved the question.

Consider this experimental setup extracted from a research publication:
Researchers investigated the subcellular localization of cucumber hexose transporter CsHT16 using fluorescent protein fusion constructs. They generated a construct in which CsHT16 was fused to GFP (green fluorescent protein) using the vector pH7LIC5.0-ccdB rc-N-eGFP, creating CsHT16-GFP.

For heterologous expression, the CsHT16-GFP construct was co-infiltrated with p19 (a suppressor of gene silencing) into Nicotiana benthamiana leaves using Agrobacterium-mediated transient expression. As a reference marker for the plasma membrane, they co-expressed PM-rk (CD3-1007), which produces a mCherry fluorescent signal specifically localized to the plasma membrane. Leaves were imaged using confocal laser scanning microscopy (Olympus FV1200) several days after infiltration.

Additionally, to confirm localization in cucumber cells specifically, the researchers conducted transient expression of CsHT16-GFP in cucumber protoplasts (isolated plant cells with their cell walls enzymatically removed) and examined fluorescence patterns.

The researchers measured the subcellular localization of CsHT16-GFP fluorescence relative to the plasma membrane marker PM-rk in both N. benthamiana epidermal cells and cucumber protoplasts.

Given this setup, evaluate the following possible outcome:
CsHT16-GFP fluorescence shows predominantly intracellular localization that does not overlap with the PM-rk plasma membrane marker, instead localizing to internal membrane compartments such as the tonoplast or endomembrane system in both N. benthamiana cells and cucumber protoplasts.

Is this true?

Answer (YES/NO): NO